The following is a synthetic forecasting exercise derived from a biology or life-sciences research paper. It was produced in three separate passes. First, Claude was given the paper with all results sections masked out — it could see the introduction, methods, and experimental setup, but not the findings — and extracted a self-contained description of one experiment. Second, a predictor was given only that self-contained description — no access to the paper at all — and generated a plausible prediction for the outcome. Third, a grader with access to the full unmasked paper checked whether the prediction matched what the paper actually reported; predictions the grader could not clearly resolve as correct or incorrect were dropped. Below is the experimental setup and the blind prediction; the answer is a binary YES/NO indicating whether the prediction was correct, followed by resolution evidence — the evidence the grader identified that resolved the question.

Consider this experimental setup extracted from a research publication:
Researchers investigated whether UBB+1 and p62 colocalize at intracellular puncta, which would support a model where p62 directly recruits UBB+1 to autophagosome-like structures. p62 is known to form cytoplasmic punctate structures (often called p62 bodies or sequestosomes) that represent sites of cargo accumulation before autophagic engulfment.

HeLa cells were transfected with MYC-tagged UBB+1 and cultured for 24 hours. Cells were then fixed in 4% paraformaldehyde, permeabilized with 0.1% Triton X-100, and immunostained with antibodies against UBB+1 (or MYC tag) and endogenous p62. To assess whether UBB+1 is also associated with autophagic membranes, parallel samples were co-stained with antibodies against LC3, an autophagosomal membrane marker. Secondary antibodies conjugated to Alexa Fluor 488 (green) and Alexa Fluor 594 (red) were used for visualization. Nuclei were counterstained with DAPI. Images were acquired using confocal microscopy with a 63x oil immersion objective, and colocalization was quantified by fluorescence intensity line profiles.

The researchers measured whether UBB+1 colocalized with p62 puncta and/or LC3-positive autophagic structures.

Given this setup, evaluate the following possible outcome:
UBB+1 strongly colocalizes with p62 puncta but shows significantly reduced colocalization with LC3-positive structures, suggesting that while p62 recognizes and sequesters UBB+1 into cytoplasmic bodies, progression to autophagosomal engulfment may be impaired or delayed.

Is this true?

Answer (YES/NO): NO